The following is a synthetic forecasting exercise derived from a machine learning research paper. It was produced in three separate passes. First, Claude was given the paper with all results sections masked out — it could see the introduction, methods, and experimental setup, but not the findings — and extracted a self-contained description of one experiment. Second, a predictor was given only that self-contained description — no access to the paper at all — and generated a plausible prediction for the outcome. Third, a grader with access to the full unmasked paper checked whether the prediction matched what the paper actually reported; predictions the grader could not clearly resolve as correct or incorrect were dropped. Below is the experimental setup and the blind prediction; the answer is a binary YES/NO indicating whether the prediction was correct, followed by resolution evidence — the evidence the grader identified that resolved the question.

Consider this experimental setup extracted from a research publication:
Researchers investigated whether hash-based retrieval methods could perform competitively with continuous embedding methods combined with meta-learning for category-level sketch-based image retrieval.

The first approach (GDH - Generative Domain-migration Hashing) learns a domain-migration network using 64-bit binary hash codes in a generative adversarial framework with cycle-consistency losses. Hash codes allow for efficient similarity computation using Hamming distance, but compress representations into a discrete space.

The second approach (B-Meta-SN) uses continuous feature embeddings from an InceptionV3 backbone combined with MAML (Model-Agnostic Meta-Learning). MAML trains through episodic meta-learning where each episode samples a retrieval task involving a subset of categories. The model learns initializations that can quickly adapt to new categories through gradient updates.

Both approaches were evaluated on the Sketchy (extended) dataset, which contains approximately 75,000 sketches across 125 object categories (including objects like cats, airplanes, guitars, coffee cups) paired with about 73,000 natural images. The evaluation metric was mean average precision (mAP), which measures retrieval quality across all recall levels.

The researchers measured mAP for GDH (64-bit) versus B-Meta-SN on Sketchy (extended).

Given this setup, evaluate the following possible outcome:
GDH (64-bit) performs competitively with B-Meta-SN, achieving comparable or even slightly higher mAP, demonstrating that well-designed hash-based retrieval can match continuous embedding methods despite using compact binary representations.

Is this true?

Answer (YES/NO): NO